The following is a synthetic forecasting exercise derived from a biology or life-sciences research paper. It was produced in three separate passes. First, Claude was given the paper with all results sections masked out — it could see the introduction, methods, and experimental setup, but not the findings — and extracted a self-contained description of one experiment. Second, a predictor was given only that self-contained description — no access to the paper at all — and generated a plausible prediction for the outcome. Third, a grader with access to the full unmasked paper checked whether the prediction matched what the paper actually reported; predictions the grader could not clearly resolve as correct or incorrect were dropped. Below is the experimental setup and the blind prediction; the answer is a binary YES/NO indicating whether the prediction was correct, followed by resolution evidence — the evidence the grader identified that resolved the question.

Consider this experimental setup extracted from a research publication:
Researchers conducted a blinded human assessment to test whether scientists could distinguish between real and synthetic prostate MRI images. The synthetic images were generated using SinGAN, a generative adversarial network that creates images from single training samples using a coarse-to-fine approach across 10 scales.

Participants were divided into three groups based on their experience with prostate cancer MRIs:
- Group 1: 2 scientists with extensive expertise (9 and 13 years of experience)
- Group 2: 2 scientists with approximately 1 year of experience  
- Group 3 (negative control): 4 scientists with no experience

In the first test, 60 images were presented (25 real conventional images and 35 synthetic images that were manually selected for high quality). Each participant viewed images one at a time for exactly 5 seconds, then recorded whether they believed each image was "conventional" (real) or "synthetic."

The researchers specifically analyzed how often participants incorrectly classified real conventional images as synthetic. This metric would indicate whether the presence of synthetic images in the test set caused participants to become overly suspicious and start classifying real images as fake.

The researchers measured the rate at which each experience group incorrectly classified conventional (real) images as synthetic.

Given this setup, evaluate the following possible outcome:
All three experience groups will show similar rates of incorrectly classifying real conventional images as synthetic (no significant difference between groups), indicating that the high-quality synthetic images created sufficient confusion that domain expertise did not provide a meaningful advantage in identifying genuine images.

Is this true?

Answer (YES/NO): YES